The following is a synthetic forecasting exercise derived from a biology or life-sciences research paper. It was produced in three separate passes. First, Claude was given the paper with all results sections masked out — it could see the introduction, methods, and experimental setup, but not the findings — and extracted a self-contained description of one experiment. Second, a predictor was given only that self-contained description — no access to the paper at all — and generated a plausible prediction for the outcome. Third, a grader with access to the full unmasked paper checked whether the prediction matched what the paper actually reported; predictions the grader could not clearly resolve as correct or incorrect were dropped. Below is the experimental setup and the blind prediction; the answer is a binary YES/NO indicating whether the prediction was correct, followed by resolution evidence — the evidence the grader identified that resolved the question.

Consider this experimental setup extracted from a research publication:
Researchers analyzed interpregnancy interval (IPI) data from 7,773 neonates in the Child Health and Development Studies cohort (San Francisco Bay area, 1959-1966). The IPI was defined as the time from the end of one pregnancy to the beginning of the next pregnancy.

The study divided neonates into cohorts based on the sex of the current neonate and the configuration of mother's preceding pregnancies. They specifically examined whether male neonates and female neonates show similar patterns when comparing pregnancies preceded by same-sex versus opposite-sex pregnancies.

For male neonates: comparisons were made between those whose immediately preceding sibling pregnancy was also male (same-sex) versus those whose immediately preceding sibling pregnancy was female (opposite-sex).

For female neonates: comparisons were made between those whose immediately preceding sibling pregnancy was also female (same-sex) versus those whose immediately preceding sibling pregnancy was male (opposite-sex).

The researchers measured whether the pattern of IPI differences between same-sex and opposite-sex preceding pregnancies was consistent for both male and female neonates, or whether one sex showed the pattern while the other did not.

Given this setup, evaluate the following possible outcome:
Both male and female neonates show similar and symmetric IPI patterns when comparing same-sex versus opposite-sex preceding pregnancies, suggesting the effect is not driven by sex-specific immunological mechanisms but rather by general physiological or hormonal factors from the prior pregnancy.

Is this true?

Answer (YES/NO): NO